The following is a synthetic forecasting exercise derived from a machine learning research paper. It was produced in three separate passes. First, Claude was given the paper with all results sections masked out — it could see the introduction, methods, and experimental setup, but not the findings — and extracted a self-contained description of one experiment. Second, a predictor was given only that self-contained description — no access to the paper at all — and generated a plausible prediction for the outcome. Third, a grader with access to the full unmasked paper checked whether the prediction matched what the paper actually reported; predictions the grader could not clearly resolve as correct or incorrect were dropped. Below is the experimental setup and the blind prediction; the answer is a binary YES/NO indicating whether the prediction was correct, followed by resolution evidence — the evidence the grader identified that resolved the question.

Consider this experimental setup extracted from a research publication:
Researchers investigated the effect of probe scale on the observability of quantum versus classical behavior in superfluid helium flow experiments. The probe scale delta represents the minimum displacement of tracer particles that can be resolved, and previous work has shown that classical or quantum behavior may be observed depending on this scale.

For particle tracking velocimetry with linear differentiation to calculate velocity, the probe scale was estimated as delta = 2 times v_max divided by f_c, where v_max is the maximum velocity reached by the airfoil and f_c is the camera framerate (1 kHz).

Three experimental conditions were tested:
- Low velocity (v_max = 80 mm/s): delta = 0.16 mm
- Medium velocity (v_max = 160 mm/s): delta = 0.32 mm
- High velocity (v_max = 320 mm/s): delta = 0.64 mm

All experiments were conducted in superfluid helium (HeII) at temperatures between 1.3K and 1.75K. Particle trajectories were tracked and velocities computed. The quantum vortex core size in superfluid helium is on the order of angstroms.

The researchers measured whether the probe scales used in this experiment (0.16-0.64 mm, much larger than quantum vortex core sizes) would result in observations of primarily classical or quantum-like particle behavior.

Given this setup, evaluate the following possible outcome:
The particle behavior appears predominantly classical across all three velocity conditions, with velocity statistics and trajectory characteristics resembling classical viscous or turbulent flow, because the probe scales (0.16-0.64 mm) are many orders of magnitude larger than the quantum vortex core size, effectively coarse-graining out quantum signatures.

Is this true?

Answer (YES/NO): YES